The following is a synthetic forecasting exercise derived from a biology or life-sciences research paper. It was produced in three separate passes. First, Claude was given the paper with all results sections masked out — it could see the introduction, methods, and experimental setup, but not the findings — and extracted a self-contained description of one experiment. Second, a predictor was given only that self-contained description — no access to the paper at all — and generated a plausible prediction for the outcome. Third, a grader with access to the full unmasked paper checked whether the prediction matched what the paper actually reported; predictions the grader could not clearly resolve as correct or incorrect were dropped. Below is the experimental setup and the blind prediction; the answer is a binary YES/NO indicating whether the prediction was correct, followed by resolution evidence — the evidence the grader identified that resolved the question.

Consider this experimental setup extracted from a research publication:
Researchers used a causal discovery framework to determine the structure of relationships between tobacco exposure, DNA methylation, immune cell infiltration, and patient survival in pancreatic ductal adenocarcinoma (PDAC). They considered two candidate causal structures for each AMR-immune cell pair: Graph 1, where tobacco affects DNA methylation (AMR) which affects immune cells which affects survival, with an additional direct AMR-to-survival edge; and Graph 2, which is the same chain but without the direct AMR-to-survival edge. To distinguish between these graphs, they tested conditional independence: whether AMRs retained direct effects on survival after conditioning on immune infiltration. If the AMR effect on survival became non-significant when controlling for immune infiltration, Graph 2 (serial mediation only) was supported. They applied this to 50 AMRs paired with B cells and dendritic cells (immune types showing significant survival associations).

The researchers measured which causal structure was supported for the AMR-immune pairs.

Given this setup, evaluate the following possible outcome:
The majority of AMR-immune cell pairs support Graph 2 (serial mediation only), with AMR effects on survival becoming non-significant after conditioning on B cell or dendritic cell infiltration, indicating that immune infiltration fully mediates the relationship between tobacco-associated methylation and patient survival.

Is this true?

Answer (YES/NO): NO